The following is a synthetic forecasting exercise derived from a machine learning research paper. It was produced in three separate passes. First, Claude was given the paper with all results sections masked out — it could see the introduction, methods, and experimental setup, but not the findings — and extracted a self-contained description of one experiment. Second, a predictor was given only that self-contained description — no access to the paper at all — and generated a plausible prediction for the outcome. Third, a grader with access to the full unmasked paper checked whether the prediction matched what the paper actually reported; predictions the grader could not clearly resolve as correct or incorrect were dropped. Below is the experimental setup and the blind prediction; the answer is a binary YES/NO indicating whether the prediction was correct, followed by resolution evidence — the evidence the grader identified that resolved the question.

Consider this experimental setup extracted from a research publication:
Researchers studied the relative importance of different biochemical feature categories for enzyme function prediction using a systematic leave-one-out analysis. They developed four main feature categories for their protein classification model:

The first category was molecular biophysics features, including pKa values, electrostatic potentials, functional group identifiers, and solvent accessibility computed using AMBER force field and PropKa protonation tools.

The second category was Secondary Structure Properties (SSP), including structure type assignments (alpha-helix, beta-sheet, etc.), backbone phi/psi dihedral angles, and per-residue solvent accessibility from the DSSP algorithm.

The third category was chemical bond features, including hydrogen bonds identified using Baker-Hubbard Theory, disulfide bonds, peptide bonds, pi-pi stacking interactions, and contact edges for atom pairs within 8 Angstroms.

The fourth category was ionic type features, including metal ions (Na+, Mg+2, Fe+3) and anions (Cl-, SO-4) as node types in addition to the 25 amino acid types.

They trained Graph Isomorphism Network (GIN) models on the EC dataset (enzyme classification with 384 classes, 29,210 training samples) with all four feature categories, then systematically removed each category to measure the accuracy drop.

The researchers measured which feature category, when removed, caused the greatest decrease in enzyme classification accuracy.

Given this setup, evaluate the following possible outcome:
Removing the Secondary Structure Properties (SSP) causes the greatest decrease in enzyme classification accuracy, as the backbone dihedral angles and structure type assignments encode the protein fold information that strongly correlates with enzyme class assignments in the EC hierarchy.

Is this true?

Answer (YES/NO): YES